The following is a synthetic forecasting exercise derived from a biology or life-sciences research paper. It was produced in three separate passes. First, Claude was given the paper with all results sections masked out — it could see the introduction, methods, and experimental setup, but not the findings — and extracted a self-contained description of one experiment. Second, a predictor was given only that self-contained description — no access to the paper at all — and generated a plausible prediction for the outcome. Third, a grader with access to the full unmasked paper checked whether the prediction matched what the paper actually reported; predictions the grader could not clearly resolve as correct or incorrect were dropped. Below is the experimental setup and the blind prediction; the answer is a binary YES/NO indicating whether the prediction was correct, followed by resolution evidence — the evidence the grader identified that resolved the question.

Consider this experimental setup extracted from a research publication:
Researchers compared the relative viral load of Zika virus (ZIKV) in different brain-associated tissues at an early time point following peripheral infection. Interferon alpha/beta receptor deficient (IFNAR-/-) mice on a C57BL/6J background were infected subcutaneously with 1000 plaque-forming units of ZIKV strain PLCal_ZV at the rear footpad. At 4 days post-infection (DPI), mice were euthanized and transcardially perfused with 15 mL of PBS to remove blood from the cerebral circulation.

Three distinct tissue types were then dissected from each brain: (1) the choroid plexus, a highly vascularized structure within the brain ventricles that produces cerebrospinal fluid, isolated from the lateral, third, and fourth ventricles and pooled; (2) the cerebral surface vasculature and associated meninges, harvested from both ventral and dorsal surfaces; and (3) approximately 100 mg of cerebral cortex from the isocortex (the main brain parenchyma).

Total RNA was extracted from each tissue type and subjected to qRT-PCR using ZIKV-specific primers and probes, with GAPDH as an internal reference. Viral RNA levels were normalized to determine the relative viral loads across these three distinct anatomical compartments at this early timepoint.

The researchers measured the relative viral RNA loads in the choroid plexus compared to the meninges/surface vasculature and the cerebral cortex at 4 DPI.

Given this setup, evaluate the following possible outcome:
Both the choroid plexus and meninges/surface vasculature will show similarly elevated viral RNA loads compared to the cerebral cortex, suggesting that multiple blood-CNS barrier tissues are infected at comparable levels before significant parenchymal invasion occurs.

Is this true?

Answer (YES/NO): YES